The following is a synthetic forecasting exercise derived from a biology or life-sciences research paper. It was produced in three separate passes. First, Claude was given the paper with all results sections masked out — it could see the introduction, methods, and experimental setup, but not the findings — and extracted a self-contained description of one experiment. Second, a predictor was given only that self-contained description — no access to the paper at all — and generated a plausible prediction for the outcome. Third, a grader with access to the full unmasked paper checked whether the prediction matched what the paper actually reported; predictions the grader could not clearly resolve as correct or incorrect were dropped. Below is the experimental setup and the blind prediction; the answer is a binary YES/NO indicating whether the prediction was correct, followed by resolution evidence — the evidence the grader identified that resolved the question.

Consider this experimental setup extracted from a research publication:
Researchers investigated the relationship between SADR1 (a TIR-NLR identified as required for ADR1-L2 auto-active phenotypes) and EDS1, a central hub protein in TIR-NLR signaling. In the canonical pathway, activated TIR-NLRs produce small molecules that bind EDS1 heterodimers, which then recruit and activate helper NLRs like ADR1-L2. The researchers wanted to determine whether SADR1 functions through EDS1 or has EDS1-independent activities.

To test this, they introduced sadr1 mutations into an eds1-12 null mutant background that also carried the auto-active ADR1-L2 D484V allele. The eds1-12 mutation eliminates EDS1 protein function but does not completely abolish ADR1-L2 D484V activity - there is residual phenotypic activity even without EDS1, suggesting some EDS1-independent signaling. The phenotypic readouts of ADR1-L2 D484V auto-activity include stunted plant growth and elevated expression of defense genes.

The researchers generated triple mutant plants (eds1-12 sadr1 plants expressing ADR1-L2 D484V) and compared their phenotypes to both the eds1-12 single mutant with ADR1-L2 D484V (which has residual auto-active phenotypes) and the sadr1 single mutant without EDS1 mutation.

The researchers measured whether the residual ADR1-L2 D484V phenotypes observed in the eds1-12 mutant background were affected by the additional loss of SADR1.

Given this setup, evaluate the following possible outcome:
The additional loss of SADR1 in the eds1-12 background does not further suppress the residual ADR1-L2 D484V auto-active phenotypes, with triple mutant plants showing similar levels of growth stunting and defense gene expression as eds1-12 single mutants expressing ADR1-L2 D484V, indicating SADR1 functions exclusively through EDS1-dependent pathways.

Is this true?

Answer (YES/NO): NO